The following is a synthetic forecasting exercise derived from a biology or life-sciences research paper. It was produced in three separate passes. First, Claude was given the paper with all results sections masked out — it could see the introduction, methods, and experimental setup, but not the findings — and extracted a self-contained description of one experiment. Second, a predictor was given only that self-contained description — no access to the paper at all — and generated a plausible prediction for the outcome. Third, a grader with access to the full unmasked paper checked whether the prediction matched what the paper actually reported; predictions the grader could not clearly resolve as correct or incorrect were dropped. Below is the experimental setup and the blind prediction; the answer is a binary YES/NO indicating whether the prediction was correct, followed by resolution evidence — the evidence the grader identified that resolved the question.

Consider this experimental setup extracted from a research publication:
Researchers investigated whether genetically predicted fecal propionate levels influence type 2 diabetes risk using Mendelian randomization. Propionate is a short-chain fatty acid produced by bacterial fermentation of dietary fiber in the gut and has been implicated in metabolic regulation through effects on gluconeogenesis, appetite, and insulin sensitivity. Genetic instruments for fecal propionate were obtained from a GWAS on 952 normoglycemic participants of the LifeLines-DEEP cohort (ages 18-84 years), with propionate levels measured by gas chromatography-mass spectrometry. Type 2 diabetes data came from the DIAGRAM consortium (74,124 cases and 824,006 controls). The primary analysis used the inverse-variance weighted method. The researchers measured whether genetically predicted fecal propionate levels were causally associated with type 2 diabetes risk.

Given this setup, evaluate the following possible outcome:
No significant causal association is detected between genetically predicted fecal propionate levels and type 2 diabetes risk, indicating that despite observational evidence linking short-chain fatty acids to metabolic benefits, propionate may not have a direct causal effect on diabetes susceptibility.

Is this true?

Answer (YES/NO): YES